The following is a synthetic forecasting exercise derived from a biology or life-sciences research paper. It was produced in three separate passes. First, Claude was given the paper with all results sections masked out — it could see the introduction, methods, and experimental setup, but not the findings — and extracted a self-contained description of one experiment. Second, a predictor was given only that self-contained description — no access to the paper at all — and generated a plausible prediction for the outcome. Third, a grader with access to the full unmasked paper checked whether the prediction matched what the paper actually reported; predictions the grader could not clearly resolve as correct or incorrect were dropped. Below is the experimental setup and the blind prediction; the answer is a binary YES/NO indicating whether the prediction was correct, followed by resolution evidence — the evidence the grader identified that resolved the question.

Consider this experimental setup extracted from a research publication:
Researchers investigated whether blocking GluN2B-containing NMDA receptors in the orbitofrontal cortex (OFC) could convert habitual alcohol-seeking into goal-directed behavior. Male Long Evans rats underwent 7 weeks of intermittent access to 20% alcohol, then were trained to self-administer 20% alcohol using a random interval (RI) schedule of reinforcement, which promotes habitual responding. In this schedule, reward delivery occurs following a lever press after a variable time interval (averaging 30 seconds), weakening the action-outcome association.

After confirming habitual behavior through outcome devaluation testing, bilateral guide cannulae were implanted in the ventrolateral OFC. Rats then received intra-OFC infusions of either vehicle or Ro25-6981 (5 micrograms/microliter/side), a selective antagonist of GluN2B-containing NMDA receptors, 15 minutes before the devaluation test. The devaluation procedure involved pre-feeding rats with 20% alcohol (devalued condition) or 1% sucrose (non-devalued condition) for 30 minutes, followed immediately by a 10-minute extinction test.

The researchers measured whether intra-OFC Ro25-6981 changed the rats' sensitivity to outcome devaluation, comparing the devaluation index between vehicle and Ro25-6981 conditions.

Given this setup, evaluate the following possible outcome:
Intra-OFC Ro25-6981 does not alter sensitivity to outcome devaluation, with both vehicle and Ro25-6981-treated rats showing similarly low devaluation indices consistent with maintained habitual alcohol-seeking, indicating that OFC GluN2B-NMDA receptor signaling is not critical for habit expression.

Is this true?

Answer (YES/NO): NO